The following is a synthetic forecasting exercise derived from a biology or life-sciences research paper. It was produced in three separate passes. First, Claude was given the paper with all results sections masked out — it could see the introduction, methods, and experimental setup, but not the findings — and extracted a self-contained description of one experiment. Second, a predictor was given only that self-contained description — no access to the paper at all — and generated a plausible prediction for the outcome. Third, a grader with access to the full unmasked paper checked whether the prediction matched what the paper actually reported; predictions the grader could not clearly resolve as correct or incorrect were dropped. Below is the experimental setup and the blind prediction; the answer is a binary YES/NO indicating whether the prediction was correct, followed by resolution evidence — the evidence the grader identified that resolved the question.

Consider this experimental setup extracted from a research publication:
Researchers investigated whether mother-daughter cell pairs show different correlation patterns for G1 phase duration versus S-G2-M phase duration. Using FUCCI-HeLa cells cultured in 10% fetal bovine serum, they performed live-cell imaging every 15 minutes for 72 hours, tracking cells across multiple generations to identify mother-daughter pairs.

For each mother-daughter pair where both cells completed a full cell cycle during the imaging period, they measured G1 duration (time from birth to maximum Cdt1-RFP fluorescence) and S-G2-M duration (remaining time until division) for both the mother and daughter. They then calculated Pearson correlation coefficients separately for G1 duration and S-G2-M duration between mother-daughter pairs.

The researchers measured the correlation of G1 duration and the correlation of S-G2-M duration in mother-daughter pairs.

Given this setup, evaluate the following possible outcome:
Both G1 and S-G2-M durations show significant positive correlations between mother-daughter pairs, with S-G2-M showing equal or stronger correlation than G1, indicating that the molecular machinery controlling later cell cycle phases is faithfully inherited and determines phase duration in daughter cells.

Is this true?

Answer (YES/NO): NO